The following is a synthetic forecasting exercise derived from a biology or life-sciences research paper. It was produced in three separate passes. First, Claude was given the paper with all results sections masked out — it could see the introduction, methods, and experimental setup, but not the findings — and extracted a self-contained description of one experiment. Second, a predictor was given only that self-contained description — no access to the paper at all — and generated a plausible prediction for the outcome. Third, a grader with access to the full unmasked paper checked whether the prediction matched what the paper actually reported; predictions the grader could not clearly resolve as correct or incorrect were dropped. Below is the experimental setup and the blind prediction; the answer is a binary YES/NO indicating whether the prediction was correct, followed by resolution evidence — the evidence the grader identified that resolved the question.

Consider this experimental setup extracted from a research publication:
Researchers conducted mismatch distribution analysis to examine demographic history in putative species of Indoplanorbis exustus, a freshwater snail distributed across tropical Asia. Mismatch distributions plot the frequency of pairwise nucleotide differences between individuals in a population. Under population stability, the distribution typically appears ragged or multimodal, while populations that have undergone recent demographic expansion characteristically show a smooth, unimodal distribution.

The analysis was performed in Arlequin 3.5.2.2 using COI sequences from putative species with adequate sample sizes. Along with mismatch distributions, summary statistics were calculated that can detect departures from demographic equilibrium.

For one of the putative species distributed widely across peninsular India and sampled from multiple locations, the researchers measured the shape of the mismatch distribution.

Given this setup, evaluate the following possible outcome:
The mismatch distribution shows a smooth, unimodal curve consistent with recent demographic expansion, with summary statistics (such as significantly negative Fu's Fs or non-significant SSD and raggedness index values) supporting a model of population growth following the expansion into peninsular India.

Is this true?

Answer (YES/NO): NO